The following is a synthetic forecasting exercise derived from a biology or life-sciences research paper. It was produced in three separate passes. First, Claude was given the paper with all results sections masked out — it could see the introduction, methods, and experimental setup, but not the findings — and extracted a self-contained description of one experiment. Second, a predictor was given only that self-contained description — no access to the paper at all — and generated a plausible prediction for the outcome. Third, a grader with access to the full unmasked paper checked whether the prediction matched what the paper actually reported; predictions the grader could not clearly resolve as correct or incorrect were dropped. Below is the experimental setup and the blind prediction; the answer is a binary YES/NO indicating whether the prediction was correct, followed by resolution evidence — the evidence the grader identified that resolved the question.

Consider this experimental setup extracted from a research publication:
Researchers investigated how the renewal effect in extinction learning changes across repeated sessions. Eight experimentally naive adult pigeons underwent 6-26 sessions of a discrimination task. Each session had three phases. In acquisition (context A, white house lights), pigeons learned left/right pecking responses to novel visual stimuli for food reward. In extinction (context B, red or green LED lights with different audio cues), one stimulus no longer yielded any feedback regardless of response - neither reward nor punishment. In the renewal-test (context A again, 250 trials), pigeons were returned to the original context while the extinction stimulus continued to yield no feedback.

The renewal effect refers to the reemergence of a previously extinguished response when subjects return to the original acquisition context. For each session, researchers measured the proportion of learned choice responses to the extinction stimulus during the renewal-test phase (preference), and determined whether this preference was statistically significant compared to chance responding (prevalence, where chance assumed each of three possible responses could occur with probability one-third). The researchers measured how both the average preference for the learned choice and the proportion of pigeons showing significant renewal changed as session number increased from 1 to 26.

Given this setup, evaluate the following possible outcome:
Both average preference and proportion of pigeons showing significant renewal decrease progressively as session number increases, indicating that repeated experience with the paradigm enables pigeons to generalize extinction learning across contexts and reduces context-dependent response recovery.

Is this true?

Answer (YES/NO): YES